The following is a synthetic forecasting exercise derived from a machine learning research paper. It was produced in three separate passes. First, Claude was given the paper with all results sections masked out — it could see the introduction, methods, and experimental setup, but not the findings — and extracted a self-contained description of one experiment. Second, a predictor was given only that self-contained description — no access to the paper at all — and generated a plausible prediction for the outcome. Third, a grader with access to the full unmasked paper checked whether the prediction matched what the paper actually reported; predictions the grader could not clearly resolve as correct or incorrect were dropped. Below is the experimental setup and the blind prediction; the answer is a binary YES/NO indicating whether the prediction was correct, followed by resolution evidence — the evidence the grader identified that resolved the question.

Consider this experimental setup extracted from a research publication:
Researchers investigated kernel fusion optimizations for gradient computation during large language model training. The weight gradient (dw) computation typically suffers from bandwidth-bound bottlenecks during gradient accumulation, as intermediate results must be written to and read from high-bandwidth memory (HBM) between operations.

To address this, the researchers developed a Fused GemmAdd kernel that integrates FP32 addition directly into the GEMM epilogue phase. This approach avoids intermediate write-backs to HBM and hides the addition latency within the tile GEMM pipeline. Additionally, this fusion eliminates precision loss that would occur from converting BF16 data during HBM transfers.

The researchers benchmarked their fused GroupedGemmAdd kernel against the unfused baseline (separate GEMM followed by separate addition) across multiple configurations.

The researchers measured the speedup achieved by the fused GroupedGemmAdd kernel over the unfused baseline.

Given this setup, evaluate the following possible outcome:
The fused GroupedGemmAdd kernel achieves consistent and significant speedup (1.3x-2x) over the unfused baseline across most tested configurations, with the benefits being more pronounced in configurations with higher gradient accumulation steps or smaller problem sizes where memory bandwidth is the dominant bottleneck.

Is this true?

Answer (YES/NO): NO